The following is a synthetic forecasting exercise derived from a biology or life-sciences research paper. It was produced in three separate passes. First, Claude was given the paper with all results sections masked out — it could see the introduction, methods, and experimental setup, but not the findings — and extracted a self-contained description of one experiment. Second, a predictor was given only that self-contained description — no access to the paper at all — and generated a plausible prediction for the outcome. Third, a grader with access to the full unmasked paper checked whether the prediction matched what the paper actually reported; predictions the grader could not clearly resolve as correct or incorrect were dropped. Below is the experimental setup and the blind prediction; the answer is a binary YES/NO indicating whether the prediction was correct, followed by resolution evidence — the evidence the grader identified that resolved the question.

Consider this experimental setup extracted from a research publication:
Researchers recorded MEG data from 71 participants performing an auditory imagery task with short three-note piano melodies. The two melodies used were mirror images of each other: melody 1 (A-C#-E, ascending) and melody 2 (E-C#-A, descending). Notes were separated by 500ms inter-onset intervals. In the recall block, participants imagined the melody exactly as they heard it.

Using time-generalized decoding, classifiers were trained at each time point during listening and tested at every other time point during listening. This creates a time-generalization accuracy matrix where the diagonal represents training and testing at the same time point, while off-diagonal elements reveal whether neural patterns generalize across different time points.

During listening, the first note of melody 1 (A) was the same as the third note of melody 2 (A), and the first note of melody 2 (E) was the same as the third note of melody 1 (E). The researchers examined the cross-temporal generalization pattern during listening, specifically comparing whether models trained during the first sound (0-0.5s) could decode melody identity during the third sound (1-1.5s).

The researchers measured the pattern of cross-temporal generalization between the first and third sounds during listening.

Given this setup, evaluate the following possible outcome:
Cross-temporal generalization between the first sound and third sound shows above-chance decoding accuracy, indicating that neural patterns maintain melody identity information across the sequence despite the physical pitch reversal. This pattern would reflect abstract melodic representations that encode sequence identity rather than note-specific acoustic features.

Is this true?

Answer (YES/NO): NO